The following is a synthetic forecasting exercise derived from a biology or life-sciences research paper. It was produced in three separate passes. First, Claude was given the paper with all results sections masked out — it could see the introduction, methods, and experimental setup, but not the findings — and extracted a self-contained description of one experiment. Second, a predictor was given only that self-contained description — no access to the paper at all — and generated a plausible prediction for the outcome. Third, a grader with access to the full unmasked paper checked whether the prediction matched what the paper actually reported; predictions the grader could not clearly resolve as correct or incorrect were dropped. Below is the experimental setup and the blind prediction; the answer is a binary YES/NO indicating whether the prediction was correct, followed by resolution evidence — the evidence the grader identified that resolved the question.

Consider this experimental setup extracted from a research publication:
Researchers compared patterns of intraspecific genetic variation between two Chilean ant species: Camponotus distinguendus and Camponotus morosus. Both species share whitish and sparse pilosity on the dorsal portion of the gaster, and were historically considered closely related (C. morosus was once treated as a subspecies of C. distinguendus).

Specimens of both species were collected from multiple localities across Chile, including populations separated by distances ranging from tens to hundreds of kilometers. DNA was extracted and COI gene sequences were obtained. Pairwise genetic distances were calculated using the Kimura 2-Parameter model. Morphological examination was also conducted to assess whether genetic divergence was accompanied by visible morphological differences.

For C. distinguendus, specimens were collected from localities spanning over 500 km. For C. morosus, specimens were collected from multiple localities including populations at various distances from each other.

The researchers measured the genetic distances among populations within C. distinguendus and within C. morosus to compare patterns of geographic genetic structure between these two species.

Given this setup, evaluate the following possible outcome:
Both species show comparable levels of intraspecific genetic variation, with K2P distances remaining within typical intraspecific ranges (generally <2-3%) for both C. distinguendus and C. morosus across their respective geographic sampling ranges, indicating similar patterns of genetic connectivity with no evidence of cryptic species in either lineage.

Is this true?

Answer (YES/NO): NO